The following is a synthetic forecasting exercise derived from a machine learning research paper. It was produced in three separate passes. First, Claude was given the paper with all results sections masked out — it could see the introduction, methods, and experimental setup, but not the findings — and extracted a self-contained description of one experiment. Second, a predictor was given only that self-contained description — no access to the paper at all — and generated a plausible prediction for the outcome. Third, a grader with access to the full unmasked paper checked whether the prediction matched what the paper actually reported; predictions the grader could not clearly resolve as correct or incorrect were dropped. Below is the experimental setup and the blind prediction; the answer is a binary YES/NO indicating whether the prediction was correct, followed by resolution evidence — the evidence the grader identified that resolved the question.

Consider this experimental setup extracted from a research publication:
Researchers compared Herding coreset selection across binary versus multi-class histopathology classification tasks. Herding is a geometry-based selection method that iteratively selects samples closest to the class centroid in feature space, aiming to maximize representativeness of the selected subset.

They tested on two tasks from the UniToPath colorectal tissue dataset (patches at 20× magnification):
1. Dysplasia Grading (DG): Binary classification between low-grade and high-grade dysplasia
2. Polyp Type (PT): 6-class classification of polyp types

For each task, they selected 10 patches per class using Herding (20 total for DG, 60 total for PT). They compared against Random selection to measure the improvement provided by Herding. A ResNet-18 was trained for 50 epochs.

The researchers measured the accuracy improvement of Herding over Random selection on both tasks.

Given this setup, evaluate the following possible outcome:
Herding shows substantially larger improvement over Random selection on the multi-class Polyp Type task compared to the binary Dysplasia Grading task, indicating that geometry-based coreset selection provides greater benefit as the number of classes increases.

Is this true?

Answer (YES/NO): YES